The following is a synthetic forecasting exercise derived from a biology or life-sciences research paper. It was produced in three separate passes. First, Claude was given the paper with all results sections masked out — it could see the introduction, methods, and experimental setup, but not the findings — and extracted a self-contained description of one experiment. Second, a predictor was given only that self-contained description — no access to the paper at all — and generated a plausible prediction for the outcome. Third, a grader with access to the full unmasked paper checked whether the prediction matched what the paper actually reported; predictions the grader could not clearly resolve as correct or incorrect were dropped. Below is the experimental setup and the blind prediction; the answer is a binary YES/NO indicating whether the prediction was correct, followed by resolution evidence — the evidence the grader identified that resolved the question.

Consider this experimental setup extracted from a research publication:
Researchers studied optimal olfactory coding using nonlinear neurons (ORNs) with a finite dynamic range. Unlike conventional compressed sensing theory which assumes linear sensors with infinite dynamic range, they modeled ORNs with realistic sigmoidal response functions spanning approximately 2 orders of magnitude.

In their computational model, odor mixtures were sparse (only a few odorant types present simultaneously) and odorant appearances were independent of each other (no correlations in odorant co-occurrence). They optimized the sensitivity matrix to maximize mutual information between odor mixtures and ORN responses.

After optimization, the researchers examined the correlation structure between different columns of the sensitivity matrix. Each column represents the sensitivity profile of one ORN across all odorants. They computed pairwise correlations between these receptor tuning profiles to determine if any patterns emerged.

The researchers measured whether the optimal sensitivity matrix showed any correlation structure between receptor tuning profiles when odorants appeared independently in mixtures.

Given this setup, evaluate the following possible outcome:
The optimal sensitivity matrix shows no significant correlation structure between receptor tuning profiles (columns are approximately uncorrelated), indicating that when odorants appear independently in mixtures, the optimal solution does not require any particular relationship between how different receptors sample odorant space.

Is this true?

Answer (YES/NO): NO